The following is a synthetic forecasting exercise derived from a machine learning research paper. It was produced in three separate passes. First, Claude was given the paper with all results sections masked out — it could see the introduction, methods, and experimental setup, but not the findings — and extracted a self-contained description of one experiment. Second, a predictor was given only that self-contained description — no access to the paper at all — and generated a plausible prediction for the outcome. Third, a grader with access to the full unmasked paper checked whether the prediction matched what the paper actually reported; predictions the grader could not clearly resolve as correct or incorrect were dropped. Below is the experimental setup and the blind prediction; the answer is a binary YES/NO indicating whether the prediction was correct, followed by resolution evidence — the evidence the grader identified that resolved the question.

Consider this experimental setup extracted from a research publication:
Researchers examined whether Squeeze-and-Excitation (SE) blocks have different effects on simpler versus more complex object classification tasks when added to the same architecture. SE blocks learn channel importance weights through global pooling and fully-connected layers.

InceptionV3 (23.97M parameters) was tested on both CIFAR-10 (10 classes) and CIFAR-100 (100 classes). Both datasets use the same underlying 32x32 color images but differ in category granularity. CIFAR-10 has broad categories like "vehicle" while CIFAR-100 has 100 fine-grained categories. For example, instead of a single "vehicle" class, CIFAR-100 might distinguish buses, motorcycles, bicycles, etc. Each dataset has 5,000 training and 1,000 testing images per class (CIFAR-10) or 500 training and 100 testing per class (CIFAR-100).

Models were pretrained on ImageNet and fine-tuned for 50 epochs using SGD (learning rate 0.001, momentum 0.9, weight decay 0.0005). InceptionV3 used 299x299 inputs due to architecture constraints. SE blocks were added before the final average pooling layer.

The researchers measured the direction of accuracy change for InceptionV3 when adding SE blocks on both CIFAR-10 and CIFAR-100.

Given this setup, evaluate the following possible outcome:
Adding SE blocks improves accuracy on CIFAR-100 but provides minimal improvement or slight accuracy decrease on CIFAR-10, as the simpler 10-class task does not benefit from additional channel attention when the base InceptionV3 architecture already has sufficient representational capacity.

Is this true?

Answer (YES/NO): NO